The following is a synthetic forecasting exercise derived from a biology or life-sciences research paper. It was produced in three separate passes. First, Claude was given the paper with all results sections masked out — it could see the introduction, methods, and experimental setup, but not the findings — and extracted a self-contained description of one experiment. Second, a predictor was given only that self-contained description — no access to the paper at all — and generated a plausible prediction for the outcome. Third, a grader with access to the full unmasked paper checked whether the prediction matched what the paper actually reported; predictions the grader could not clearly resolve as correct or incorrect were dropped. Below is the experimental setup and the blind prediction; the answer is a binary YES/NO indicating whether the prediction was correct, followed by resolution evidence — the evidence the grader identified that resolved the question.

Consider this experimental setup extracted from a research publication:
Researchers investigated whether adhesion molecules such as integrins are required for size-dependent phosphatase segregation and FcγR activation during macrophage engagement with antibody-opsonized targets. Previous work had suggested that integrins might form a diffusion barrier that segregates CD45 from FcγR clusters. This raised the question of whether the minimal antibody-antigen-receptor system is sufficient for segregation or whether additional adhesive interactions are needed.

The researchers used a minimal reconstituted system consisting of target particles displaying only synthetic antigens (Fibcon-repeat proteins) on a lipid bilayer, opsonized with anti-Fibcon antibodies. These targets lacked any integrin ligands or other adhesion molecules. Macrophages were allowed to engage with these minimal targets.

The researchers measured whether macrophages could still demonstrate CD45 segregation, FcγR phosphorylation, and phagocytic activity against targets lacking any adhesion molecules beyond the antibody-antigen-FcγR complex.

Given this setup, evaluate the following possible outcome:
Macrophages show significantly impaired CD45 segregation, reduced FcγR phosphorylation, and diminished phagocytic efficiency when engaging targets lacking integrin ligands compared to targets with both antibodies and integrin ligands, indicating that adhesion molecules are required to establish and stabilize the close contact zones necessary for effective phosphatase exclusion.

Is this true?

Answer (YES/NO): NO